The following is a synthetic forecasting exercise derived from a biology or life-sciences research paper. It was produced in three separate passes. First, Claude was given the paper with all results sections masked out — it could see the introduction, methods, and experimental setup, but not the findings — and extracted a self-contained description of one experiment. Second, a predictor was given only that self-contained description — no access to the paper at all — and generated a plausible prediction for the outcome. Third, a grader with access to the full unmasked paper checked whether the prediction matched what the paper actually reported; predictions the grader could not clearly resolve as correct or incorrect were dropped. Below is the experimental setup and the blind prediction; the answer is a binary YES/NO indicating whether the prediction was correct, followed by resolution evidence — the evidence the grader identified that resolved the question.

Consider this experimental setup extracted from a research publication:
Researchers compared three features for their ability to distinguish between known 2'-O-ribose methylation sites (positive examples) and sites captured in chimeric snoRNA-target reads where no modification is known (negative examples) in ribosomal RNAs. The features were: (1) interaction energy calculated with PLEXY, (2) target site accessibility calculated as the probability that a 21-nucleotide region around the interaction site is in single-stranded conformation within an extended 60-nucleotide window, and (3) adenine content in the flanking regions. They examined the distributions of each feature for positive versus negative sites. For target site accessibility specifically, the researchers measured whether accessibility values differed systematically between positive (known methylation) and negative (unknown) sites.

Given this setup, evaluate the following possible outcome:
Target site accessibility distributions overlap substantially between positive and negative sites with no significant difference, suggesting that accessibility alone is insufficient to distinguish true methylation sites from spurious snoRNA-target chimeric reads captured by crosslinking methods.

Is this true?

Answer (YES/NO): NO